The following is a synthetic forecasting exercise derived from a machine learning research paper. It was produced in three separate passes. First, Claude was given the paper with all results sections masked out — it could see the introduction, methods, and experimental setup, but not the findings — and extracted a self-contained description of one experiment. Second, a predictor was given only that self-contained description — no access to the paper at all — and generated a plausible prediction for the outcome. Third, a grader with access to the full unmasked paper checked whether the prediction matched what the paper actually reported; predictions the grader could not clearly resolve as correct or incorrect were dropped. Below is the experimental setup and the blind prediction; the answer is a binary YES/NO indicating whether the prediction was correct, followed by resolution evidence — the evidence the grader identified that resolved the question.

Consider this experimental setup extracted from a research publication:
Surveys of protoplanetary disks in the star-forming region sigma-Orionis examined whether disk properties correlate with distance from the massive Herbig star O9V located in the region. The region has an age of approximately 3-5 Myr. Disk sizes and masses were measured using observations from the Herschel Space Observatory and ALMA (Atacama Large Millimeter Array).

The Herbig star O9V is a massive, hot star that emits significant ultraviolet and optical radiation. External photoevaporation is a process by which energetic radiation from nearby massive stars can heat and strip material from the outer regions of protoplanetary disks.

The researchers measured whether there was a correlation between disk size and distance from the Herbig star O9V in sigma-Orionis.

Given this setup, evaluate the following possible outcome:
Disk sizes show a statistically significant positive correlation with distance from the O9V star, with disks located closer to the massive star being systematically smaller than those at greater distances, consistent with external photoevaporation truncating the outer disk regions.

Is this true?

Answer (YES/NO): YES